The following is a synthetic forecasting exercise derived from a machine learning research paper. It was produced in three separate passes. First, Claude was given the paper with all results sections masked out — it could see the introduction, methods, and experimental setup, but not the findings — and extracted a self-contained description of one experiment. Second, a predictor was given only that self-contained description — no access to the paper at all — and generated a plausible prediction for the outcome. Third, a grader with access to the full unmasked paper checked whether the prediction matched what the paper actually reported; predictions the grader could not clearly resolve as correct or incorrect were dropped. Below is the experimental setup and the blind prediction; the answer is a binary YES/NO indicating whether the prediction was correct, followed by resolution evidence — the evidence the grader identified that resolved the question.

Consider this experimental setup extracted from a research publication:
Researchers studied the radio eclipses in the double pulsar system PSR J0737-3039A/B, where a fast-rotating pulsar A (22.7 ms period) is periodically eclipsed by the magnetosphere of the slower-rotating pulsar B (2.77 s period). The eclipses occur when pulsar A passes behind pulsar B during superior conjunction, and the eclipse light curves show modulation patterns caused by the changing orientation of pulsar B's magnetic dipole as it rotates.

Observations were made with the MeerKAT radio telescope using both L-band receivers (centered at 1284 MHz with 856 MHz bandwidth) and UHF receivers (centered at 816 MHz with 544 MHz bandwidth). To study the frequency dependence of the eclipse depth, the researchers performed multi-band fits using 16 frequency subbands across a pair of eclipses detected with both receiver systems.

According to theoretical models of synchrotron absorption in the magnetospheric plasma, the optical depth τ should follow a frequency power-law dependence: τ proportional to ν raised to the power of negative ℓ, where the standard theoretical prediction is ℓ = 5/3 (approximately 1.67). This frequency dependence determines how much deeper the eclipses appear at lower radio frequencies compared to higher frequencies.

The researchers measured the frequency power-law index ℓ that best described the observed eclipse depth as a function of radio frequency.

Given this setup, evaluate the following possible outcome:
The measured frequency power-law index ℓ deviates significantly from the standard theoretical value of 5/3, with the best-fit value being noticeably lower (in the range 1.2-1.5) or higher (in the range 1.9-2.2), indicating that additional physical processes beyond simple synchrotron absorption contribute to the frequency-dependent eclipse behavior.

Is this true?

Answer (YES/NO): NO